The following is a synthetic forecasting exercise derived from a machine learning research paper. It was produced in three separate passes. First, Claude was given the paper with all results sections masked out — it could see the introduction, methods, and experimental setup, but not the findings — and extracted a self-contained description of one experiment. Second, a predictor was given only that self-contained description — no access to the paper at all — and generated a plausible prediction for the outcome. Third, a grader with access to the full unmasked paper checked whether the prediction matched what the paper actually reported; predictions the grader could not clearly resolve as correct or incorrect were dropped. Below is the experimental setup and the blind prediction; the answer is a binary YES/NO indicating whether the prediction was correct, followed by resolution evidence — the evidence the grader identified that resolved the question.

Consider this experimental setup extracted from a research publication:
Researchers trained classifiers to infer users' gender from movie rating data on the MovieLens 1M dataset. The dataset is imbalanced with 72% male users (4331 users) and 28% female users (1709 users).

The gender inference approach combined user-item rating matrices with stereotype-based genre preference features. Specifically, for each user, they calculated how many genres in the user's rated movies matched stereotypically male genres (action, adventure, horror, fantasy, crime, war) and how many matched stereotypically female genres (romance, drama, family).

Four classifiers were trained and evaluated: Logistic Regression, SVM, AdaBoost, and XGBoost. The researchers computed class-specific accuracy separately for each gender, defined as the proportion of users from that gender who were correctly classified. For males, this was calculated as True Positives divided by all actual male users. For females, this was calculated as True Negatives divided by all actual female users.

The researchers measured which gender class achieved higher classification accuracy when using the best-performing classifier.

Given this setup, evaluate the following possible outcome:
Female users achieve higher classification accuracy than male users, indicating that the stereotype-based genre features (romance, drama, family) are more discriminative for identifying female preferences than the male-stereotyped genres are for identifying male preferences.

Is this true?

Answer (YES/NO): YES